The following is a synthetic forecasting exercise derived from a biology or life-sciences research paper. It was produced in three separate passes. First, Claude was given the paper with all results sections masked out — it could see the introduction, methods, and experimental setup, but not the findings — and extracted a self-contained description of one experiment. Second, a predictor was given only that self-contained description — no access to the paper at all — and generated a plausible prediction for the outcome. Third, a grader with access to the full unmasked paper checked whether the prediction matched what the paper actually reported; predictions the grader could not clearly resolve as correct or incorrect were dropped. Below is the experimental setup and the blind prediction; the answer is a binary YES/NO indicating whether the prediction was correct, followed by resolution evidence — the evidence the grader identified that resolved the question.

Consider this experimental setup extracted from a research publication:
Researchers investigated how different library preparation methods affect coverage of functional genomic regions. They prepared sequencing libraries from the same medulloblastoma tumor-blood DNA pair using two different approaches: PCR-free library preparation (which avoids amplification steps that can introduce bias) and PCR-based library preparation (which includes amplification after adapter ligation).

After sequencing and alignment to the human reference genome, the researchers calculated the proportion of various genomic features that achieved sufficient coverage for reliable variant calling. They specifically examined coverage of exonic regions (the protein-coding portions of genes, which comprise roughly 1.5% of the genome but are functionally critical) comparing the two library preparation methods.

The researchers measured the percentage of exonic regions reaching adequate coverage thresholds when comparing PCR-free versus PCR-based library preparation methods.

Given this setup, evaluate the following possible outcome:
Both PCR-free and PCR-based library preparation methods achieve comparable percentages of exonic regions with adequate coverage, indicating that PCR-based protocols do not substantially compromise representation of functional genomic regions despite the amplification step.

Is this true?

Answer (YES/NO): NO